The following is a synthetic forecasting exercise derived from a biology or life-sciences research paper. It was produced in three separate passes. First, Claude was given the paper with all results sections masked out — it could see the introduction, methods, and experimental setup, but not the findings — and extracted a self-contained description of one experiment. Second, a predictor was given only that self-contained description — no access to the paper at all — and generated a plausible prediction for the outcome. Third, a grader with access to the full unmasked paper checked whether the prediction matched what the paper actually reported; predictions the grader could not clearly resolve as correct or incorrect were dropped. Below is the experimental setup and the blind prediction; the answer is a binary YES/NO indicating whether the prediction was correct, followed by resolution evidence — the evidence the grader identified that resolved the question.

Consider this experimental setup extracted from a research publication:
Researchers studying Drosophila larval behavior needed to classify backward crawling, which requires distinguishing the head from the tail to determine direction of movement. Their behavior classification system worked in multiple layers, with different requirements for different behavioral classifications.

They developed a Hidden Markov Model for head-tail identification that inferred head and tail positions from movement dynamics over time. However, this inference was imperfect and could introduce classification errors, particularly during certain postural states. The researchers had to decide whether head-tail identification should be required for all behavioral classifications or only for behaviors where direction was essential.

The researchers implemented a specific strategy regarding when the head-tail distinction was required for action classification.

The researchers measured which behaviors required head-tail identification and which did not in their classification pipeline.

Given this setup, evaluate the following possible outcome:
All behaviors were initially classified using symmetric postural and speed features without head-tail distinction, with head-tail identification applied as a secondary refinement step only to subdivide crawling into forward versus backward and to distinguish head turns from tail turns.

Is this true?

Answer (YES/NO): NO